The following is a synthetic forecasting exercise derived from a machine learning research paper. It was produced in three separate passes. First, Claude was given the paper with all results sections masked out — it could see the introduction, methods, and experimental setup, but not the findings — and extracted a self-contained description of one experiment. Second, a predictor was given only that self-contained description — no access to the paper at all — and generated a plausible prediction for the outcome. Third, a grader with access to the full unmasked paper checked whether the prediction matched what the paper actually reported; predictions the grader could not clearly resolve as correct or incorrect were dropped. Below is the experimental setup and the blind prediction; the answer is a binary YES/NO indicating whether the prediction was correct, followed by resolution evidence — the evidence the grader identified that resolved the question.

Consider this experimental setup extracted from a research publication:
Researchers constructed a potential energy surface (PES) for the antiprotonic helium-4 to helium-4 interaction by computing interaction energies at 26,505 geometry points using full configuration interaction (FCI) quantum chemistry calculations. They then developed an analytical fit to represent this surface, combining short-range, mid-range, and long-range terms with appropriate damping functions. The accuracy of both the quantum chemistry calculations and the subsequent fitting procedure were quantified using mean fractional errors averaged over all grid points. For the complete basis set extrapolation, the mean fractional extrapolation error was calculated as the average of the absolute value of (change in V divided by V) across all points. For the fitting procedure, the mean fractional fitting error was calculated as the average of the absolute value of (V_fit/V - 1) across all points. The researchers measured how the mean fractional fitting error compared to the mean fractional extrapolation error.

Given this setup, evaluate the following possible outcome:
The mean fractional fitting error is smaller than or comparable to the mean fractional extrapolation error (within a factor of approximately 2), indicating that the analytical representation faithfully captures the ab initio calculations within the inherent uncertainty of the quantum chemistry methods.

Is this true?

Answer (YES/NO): NO